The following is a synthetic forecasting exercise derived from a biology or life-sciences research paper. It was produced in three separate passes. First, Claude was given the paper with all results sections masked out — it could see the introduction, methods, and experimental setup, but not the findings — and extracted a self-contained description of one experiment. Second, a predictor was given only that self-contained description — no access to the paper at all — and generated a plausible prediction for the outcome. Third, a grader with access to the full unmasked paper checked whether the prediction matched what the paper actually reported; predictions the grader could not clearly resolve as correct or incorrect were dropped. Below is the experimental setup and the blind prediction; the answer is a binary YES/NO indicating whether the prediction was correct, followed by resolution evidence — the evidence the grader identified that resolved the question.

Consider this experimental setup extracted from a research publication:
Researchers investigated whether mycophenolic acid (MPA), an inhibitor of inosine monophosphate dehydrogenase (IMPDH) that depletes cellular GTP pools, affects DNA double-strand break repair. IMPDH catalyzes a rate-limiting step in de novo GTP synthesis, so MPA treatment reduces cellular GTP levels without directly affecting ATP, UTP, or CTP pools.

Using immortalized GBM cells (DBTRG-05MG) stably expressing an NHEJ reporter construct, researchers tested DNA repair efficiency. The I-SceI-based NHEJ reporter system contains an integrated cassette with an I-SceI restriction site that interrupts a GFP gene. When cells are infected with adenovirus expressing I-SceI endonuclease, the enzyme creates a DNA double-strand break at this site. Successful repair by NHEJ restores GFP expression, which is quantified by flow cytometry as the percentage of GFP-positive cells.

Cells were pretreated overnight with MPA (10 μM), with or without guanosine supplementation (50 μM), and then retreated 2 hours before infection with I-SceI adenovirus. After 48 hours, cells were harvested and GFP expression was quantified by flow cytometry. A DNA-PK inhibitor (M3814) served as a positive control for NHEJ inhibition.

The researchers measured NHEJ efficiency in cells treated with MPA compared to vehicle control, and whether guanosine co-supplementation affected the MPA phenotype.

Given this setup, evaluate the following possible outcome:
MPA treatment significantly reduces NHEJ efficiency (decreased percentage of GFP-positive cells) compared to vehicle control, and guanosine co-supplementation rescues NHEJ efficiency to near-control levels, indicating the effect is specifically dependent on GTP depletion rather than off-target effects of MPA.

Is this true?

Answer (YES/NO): YES